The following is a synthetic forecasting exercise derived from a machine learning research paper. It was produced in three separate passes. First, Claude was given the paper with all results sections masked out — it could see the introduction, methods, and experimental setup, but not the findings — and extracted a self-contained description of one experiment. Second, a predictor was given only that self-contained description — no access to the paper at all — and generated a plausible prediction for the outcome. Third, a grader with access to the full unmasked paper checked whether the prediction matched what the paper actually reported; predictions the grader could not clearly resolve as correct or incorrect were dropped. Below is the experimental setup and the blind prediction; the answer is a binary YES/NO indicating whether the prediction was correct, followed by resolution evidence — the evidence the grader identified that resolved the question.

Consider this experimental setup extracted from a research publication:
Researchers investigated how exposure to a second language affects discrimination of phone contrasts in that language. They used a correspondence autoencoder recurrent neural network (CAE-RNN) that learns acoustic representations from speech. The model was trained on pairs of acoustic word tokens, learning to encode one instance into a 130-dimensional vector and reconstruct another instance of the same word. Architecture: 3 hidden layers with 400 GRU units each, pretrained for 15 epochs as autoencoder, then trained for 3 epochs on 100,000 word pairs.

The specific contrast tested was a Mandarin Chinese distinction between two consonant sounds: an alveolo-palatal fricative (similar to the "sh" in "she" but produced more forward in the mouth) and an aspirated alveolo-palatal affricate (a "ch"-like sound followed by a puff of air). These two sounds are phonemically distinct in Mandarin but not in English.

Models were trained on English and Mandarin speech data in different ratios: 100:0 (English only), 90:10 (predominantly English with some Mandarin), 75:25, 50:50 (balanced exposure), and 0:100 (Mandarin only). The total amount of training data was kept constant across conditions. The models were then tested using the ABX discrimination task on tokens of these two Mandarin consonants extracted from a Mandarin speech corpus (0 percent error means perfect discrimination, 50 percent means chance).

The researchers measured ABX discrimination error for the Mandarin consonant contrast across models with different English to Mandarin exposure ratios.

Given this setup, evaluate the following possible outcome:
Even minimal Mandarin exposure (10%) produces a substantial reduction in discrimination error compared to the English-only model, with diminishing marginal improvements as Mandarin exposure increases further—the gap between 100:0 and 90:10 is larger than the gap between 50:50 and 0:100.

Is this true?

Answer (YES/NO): NO